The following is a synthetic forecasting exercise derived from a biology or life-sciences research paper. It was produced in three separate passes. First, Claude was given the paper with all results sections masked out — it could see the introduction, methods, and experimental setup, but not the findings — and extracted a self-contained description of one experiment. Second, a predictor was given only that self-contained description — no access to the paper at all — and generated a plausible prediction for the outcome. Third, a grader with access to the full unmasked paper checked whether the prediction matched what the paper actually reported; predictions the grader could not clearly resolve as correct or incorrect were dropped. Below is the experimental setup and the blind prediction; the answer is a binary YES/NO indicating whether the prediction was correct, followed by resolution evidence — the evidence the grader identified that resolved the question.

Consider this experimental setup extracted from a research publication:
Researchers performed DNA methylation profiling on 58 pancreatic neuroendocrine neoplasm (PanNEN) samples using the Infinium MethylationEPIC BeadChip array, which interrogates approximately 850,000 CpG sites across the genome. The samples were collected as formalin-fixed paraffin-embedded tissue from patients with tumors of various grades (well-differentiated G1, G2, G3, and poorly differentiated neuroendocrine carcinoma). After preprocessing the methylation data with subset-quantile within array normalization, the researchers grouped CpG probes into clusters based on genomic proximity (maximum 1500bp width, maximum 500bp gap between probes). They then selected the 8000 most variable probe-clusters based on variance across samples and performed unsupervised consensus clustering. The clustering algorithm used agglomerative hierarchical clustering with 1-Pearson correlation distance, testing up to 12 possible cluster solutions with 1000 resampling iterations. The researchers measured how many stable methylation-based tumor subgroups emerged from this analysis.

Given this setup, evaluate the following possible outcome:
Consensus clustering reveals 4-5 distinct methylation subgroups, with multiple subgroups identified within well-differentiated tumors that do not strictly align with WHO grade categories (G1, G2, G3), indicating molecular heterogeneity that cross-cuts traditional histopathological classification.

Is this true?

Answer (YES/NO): NO